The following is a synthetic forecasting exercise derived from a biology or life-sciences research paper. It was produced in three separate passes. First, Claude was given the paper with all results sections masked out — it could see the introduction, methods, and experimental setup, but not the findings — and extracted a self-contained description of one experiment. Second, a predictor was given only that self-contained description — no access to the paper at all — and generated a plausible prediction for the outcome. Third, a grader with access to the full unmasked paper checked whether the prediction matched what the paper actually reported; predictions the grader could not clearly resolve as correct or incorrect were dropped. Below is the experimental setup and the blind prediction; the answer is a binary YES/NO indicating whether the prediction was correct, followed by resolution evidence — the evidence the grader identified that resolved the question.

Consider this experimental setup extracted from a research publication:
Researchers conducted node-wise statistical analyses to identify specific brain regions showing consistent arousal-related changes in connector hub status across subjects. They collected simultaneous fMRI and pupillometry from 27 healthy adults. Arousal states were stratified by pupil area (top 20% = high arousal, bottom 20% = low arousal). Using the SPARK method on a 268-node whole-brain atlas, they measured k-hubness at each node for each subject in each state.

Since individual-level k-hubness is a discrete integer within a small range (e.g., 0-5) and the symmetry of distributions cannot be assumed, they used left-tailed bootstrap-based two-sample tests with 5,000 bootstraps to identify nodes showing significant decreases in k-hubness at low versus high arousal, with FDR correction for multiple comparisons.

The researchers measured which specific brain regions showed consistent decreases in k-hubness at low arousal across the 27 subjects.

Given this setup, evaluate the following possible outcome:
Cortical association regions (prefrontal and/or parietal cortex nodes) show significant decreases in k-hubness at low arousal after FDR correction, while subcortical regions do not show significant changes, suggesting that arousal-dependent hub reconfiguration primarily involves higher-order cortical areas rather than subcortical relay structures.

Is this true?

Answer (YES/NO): NO